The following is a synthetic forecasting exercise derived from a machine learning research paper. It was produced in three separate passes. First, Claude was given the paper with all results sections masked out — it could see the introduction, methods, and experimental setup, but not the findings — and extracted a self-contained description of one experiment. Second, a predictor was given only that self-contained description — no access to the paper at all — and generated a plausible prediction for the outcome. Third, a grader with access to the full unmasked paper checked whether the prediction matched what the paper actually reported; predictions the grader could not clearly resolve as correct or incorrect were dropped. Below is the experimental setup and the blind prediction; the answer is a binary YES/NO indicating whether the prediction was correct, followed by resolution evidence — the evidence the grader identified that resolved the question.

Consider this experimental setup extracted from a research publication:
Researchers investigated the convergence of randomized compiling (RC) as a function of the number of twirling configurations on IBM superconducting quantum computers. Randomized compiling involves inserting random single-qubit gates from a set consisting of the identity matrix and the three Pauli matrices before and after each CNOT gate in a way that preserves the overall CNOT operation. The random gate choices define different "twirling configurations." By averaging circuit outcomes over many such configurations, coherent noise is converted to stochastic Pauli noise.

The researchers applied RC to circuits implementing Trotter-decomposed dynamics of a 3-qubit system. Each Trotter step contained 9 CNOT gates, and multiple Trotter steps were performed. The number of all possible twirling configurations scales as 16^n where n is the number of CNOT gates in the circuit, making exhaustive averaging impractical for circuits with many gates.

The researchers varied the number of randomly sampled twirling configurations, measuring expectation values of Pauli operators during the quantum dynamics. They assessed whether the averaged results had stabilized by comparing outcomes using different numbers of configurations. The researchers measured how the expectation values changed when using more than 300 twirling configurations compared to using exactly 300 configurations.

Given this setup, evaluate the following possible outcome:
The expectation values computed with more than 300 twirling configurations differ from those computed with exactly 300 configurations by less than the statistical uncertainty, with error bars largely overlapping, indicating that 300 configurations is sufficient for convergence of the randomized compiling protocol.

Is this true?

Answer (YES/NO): YES